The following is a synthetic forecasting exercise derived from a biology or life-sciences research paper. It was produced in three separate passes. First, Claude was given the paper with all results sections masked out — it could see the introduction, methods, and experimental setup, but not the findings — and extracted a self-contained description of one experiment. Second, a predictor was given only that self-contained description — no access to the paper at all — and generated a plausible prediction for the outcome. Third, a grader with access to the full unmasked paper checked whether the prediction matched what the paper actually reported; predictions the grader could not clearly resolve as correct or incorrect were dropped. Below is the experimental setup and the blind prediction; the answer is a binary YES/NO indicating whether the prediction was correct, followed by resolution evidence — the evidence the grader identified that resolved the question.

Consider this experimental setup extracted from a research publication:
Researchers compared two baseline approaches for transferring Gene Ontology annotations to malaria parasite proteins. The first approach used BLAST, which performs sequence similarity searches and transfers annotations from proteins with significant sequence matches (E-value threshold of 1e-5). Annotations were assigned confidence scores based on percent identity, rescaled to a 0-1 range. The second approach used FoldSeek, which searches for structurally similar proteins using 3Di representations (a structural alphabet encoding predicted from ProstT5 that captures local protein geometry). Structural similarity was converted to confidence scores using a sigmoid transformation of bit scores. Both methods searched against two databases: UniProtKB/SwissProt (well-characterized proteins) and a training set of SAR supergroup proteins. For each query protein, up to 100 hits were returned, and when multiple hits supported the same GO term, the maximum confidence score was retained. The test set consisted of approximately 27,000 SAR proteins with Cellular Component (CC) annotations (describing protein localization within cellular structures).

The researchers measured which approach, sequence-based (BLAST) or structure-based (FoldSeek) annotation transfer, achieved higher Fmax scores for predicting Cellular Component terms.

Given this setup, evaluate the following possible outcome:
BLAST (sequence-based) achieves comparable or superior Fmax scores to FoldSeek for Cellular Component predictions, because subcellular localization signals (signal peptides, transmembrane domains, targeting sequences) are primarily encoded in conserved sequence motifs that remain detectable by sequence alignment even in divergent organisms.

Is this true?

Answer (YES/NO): YES